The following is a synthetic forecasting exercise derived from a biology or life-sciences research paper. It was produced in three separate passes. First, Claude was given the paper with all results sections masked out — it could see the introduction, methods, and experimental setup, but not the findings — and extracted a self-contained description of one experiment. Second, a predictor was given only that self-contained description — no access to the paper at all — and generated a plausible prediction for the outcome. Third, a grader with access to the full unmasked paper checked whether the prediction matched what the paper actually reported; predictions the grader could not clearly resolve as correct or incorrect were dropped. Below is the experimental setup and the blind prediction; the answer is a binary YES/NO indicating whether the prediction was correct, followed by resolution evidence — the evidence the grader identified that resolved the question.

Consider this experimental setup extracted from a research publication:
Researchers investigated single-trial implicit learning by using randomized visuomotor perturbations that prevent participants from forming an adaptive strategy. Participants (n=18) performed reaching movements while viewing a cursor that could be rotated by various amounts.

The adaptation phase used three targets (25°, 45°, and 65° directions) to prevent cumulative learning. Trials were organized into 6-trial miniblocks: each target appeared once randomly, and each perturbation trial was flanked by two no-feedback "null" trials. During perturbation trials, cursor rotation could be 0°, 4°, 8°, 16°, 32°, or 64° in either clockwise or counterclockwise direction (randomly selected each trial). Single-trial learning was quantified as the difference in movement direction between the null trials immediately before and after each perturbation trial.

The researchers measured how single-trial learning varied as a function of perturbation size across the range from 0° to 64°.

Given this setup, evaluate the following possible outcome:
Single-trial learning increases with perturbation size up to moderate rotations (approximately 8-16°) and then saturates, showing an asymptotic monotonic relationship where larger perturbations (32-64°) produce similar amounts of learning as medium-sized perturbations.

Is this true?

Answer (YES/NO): NO